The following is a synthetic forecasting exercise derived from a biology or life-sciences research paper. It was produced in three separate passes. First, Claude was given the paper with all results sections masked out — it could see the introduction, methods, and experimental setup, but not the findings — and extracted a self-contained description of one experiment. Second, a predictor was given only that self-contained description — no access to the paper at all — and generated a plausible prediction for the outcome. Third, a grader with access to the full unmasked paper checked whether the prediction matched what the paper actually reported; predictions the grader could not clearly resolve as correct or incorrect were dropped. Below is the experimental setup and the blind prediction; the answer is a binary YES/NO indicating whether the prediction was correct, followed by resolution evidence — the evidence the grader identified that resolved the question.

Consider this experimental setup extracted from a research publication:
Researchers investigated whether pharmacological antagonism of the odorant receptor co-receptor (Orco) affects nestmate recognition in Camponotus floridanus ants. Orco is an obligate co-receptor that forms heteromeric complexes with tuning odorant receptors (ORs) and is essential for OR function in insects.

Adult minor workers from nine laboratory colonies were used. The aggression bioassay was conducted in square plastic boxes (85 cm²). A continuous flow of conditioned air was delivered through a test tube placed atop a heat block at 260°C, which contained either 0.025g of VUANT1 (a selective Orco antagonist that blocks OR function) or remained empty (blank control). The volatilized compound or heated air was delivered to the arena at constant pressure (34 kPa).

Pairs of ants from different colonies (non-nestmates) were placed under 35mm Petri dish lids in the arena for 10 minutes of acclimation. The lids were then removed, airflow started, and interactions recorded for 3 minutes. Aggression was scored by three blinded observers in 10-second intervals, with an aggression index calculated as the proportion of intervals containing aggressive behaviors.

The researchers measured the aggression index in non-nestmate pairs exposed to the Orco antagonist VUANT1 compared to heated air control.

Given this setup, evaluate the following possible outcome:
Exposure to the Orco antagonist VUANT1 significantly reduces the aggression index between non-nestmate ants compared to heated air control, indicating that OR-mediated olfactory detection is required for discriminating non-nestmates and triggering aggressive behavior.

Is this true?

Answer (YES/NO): YES